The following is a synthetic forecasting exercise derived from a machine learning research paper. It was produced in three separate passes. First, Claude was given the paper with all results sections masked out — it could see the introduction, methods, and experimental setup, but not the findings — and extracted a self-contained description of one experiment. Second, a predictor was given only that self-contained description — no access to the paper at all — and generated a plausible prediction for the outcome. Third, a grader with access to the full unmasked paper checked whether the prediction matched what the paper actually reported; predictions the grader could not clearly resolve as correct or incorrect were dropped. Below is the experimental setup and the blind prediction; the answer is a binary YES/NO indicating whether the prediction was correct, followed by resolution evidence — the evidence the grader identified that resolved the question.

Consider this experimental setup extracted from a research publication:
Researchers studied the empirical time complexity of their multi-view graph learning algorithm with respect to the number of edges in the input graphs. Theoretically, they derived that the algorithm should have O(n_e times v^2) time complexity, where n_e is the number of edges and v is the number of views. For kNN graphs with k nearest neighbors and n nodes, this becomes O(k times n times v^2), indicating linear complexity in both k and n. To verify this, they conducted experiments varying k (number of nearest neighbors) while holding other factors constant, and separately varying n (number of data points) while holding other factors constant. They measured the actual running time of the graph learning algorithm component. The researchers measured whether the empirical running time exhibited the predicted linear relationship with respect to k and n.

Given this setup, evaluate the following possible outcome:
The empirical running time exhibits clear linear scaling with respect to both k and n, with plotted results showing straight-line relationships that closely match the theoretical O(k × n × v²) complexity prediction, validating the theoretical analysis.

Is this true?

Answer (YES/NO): YES